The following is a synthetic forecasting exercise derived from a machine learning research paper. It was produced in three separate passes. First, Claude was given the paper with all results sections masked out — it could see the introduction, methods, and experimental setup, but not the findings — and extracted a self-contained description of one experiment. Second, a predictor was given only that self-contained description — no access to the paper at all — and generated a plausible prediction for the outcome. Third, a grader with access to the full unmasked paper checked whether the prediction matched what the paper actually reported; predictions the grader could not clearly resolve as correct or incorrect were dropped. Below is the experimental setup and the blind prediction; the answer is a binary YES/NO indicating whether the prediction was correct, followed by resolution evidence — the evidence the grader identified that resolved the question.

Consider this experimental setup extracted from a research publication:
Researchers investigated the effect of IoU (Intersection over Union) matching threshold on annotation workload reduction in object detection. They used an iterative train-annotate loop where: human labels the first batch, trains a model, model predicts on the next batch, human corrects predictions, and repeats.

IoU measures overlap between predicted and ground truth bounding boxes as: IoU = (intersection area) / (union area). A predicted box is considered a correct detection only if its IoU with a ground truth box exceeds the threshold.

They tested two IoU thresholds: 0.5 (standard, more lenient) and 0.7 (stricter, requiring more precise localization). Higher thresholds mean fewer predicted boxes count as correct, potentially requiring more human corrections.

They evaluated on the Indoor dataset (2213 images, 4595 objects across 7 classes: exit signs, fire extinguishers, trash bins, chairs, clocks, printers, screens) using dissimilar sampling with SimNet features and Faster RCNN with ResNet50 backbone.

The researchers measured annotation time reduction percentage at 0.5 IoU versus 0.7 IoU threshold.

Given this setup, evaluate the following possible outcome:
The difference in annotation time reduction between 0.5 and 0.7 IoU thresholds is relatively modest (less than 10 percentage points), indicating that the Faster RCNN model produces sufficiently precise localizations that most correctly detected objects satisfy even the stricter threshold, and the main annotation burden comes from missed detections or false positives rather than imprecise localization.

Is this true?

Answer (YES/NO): YES